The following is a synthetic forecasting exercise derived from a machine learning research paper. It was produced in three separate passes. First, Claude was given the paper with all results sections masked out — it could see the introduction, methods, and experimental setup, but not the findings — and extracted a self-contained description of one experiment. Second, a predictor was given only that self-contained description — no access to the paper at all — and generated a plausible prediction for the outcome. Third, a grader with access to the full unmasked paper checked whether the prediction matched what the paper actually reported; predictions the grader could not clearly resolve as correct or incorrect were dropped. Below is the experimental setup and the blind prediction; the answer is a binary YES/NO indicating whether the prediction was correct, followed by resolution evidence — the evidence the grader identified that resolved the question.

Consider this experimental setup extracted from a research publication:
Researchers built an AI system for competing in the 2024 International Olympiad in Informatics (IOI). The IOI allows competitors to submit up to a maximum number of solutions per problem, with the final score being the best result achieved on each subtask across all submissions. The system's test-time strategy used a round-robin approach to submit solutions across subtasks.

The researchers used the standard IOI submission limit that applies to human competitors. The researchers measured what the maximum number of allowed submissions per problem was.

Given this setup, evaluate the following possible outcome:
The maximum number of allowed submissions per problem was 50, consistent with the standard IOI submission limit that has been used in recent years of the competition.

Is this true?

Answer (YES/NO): YES